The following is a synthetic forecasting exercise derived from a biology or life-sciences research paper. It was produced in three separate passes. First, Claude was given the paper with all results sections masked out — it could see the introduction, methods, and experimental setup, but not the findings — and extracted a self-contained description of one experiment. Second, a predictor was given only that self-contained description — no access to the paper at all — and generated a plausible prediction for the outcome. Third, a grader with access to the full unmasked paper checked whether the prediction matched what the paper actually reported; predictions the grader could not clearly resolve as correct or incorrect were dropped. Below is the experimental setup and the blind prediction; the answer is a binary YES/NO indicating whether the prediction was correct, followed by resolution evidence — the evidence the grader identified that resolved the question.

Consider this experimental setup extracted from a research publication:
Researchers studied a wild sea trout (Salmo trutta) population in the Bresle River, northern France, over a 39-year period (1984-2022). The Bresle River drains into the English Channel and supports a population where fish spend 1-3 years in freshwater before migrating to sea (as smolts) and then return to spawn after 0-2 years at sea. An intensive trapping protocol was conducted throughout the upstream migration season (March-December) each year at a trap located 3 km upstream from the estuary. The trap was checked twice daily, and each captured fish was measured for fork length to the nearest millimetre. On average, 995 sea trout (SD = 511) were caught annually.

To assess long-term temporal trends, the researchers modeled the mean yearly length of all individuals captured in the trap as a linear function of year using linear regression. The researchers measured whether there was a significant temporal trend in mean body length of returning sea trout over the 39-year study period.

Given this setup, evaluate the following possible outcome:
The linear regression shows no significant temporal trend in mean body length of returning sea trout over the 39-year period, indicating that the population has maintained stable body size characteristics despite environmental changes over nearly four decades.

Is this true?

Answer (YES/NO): NO